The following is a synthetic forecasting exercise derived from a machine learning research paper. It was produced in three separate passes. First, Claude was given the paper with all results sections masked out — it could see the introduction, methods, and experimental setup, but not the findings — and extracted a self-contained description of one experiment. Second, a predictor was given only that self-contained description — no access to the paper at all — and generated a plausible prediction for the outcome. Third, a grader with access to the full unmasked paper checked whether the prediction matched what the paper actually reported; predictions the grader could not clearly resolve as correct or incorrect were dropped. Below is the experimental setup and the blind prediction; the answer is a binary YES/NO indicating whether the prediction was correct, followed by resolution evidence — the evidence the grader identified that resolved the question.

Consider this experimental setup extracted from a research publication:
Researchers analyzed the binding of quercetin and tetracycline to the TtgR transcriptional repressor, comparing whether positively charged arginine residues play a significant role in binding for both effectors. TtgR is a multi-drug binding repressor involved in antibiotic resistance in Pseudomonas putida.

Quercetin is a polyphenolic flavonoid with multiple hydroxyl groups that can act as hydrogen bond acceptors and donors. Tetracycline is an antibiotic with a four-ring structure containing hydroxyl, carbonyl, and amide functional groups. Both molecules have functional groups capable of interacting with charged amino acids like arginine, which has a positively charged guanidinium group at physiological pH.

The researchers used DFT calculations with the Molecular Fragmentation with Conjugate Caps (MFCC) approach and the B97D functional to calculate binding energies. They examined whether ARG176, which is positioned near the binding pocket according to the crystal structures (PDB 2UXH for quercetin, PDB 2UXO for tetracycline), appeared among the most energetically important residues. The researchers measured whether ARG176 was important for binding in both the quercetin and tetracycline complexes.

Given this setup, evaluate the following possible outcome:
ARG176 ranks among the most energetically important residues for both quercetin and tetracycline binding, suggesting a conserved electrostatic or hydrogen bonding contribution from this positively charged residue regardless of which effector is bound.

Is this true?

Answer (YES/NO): YES